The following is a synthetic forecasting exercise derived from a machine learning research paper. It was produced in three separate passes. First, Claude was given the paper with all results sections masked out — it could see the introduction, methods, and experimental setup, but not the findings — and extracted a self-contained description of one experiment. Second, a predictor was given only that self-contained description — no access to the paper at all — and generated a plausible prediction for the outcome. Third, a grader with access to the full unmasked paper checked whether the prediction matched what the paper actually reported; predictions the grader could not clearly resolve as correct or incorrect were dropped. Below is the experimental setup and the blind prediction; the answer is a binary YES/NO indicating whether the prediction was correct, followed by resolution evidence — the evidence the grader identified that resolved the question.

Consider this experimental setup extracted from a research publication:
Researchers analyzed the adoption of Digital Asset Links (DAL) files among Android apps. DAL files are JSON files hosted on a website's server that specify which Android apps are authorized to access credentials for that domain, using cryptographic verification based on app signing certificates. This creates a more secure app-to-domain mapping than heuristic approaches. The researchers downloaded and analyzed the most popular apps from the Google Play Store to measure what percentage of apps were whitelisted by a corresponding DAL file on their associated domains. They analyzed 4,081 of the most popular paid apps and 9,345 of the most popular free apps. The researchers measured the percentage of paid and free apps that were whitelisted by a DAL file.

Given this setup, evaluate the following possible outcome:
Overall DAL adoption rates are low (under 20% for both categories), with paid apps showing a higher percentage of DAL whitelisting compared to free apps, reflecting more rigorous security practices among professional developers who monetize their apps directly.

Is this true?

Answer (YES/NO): NO